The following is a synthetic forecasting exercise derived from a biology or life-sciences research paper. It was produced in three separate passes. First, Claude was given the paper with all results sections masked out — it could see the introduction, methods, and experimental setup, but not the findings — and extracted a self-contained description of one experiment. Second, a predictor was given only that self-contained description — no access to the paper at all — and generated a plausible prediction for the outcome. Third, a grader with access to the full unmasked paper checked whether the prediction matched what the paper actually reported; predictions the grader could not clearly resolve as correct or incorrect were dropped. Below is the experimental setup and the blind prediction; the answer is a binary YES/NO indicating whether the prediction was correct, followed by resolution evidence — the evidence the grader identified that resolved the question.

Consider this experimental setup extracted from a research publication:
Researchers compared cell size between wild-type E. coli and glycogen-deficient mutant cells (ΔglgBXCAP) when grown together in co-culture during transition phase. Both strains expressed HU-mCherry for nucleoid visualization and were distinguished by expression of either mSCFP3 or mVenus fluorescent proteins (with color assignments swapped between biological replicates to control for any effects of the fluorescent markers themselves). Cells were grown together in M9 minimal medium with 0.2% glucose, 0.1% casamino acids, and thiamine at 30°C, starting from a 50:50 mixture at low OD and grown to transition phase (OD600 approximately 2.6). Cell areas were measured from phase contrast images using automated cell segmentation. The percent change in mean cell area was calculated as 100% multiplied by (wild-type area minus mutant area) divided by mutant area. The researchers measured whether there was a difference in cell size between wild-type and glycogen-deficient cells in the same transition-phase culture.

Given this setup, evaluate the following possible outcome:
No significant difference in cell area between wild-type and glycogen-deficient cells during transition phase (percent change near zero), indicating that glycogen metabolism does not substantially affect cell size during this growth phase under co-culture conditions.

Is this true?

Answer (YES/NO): NO